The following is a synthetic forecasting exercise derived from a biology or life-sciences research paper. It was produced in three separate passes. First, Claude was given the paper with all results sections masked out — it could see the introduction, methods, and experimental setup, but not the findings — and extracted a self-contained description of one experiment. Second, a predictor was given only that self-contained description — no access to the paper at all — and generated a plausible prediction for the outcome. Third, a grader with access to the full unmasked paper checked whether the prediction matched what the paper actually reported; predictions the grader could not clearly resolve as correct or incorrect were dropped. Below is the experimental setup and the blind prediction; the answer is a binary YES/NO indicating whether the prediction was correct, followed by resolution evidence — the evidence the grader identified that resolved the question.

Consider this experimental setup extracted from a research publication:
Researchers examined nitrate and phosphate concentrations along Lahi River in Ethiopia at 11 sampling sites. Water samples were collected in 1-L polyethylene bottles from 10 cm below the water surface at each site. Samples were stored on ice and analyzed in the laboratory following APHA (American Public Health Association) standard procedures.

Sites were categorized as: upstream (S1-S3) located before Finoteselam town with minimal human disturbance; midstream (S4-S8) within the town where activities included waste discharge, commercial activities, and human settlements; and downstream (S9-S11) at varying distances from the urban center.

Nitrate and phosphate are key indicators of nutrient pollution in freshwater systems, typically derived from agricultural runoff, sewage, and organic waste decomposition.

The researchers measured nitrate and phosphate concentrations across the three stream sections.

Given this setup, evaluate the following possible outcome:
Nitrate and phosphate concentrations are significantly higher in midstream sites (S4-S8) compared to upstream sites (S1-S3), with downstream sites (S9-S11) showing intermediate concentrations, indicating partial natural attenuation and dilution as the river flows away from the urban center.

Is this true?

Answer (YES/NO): NO